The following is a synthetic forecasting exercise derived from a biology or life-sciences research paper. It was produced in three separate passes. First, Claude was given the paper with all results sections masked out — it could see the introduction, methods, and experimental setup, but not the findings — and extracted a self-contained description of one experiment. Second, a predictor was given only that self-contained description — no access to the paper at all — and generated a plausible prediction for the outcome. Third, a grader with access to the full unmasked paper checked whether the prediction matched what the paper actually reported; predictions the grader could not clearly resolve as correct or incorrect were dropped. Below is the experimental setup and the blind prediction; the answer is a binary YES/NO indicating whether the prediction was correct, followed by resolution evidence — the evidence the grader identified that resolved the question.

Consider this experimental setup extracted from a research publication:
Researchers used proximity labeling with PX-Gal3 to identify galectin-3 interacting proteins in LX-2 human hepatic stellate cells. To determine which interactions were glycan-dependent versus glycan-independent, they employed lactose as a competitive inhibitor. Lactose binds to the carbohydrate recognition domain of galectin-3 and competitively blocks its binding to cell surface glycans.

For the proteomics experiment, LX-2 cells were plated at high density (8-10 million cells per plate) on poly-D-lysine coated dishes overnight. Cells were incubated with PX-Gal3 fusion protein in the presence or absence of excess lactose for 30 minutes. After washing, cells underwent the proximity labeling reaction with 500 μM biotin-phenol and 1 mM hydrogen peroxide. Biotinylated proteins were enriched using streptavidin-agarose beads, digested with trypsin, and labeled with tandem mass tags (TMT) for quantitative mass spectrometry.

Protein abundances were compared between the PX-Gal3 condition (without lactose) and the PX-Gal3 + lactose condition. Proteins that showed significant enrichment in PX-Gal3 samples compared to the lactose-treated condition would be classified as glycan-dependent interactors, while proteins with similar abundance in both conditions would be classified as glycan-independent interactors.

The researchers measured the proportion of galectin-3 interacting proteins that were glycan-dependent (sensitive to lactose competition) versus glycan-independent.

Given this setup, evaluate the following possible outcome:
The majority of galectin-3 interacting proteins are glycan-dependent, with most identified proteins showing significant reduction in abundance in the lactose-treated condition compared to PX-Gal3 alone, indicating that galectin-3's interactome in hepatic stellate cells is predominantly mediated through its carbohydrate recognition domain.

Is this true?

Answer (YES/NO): YES